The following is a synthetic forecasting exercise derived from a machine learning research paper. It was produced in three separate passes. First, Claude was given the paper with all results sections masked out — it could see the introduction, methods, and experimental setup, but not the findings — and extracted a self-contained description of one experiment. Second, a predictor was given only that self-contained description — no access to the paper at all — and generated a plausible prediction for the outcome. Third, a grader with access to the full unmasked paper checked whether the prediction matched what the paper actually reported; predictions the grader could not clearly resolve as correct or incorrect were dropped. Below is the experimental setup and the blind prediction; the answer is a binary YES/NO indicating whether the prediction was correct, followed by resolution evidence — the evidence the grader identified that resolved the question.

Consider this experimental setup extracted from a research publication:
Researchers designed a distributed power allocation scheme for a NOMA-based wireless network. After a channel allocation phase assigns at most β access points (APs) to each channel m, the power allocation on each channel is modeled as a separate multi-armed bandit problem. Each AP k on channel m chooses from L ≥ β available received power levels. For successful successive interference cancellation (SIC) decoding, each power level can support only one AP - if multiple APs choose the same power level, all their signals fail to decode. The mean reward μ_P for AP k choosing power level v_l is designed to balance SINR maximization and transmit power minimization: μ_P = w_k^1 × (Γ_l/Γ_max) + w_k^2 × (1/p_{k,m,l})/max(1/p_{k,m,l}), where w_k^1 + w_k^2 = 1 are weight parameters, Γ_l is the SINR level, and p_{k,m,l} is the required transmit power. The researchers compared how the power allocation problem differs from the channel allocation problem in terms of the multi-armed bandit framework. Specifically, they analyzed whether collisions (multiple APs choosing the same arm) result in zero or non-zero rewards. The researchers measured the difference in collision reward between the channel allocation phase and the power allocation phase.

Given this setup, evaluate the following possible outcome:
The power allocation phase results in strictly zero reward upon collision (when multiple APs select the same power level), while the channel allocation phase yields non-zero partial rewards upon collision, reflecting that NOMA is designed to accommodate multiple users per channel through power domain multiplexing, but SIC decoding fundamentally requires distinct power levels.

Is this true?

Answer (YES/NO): YES